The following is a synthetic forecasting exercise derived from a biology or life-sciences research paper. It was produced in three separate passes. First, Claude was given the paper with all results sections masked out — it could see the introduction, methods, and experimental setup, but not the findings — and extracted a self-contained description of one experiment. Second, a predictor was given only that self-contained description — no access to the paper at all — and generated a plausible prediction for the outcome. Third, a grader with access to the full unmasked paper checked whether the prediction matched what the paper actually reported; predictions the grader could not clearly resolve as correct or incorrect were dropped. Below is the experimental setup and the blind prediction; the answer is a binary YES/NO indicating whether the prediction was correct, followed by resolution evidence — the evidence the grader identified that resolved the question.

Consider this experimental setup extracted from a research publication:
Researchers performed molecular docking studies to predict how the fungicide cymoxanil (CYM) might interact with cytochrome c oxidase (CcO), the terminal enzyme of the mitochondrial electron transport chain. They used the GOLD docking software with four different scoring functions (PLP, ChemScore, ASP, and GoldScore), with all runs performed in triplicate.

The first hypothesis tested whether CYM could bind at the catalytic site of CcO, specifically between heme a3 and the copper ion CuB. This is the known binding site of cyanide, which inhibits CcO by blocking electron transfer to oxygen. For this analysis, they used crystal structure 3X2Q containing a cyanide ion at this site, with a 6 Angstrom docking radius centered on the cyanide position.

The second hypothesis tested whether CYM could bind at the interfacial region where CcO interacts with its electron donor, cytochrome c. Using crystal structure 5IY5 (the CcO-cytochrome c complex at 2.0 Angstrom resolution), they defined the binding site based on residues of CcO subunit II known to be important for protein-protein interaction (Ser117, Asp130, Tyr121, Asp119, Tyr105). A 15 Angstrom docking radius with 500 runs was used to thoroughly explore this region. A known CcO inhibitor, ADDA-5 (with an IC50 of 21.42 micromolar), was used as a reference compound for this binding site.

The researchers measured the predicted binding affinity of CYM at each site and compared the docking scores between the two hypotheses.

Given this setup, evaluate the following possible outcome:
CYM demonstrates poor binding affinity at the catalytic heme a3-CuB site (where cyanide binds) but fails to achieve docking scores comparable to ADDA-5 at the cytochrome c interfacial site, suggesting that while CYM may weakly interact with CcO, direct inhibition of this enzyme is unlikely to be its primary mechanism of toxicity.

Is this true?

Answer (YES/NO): NO